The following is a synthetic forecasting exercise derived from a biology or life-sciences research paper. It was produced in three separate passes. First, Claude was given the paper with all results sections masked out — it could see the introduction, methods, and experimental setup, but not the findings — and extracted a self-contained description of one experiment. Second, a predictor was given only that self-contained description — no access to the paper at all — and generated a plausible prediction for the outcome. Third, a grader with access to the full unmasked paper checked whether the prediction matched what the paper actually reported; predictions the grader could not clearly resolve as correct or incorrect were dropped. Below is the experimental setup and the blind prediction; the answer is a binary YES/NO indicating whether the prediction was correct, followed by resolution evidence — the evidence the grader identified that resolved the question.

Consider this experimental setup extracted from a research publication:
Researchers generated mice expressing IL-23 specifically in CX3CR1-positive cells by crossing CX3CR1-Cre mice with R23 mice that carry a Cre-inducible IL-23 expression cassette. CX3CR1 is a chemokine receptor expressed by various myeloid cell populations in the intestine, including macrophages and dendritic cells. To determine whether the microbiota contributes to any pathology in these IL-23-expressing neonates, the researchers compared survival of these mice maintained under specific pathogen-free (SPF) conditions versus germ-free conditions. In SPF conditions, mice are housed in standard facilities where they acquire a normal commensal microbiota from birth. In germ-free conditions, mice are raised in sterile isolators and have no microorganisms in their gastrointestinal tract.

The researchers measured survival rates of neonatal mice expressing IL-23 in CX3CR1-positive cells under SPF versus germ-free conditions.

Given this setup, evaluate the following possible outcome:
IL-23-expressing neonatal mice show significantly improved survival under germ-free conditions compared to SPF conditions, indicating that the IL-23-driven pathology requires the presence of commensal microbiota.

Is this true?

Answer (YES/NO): NO